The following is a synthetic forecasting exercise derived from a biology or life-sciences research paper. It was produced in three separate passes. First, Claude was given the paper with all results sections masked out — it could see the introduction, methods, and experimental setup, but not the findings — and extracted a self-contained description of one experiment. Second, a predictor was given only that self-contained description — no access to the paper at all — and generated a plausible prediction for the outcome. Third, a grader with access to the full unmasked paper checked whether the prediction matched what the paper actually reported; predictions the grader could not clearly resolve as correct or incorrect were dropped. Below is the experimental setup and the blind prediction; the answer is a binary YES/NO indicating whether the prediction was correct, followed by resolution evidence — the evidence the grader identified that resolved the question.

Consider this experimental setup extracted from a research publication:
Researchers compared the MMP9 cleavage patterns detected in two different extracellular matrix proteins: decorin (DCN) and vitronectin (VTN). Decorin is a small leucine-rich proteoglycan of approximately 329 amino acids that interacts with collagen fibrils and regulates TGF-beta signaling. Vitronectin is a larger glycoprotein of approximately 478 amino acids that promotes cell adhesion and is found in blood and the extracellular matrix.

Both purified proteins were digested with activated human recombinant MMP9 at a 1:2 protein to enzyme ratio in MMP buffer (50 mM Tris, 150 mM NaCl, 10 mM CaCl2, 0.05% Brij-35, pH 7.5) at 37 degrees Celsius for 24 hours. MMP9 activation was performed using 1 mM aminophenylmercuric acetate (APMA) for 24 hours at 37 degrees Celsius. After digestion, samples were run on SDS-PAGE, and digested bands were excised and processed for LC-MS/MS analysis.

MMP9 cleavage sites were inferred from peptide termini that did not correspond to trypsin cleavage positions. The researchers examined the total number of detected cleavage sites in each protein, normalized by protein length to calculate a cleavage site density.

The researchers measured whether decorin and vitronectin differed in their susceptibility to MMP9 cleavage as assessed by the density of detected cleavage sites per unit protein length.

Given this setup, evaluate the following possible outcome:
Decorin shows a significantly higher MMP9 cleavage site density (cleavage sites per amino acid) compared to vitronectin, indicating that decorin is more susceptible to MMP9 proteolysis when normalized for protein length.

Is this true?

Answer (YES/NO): NO